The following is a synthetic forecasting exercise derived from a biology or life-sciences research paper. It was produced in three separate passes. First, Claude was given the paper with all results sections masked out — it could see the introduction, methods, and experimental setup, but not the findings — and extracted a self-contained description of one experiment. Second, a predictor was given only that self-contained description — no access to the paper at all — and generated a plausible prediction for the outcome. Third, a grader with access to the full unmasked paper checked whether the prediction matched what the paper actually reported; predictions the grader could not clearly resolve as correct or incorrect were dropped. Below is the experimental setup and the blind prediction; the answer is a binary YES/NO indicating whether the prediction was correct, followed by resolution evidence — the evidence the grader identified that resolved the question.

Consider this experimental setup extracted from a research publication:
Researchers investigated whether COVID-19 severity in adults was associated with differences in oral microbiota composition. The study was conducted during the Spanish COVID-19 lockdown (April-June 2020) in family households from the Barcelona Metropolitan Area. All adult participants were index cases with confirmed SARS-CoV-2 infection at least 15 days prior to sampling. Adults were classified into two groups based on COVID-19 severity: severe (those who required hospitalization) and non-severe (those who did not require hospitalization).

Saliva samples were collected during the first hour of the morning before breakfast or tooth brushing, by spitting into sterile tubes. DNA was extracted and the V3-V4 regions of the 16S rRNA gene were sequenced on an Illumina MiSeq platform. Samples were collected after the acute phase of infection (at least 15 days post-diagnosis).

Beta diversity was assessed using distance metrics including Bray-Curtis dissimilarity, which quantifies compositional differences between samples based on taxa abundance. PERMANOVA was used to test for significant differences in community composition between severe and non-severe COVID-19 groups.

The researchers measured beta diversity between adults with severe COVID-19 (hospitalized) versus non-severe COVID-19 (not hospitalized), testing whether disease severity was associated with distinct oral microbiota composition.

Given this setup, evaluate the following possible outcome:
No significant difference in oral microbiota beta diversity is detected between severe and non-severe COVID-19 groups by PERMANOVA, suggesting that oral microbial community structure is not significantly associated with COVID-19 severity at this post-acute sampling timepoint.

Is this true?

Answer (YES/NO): NO